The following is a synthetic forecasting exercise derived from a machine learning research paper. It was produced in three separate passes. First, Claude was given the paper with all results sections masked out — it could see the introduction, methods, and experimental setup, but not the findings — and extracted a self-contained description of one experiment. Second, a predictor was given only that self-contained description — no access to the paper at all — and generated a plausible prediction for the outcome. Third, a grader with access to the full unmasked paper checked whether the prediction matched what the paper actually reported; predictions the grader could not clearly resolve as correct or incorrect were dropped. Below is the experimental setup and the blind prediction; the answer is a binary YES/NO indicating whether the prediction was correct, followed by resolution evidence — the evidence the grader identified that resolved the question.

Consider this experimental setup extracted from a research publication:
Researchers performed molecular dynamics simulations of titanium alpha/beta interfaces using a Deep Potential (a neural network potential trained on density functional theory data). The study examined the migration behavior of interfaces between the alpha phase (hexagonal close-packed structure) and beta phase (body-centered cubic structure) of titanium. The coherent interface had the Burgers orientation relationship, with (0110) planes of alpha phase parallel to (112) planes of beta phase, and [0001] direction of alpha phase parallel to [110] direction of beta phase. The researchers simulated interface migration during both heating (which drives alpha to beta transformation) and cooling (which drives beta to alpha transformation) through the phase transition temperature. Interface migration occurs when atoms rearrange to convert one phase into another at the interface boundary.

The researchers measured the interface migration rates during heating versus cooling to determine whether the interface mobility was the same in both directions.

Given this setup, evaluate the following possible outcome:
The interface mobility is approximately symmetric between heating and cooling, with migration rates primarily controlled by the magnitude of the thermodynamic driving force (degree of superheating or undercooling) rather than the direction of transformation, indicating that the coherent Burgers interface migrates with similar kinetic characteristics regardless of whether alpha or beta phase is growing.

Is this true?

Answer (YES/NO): NO